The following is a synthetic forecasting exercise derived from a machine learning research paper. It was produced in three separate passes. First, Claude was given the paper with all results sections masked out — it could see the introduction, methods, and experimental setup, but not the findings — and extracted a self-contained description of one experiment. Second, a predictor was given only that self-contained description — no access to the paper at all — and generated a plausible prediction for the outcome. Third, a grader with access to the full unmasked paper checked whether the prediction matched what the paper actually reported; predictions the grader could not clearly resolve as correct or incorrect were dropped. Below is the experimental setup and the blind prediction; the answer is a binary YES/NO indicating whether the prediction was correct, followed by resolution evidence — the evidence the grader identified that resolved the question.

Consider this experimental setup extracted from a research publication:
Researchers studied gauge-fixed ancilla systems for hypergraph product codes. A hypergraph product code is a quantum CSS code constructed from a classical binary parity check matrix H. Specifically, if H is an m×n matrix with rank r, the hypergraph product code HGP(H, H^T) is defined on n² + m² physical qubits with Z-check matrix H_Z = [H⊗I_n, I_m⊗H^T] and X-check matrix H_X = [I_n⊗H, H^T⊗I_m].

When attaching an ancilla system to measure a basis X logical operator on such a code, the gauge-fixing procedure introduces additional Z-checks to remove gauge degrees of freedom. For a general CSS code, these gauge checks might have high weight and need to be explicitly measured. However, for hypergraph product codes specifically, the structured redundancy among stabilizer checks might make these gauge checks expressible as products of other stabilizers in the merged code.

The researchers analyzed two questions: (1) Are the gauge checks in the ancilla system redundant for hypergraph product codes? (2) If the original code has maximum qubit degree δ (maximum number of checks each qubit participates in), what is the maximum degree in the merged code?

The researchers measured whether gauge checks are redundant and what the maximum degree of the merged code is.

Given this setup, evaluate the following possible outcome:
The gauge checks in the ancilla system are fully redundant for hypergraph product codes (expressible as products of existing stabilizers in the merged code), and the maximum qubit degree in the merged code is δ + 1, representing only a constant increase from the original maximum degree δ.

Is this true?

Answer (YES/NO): YES